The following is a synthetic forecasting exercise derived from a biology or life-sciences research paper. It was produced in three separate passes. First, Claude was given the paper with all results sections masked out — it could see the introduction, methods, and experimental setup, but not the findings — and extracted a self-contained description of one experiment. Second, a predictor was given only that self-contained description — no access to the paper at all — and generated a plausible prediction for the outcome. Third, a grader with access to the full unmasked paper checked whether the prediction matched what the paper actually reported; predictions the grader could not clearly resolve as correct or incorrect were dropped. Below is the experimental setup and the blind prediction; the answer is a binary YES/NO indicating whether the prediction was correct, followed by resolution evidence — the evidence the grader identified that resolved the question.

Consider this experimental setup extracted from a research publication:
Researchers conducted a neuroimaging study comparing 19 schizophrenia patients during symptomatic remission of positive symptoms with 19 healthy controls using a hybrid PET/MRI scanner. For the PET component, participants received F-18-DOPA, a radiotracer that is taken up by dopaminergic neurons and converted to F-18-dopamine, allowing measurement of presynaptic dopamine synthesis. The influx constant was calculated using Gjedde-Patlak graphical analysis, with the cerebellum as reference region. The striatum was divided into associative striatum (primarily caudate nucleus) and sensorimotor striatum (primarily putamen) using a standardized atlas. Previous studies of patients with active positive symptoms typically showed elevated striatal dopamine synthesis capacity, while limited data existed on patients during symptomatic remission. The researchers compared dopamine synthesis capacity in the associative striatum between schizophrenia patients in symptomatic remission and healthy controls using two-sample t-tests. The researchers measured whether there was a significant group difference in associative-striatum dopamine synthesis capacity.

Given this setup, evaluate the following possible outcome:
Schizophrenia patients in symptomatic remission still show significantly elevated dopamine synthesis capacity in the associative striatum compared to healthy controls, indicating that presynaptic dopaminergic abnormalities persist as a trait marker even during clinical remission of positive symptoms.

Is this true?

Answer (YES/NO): NO